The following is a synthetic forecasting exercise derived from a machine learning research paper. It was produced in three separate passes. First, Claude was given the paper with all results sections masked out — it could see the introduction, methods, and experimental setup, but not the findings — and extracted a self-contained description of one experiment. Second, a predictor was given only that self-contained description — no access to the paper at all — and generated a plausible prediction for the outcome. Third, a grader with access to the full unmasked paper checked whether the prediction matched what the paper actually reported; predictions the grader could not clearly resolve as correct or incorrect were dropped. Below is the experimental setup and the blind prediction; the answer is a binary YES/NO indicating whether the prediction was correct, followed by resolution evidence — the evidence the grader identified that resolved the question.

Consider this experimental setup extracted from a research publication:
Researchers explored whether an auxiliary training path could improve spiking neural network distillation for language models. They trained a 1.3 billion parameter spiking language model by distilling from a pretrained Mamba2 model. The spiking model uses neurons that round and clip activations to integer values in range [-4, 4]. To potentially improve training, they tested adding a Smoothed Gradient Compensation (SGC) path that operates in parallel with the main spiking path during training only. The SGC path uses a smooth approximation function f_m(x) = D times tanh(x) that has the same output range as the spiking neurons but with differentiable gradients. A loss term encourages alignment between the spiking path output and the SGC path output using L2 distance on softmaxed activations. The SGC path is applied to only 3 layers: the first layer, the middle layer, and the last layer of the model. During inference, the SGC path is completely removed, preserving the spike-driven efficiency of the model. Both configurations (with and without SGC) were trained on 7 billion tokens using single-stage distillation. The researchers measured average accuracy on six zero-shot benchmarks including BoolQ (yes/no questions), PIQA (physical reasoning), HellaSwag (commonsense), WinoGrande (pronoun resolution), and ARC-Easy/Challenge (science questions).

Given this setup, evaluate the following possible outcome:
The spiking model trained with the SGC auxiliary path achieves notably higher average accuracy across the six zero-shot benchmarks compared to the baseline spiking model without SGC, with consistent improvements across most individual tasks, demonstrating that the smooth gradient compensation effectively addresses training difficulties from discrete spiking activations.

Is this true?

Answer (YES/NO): NO